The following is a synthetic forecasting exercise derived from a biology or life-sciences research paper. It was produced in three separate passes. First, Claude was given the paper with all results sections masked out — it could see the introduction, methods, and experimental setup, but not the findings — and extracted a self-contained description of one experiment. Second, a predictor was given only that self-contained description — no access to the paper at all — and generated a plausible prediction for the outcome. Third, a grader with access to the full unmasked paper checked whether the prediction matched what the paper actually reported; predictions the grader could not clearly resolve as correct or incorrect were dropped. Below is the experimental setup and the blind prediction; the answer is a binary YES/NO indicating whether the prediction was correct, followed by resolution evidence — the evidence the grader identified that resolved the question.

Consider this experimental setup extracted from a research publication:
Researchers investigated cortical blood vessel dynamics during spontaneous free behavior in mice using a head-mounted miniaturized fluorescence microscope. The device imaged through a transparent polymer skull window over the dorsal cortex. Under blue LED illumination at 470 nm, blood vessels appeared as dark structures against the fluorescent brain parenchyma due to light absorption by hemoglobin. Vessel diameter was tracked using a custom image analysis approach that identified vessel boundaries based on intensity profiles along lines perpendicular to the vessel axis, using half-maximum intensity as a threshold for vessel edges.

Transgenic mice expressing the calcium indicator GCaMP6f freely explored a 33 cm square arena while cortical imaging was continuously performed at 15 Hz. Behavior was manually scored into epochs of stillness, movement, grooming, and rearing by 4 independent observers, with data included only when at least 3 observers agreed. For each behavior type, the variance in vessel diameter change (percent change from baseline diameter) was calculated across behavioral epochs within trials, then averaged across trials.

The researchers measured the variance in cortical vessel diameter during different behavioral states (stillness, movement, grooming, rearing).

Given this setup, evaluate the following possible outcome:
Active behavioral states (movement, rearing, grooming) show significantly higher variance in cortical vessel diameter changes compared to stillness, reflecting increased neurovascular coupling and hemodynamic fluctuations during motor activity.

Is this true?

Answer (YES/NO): NO